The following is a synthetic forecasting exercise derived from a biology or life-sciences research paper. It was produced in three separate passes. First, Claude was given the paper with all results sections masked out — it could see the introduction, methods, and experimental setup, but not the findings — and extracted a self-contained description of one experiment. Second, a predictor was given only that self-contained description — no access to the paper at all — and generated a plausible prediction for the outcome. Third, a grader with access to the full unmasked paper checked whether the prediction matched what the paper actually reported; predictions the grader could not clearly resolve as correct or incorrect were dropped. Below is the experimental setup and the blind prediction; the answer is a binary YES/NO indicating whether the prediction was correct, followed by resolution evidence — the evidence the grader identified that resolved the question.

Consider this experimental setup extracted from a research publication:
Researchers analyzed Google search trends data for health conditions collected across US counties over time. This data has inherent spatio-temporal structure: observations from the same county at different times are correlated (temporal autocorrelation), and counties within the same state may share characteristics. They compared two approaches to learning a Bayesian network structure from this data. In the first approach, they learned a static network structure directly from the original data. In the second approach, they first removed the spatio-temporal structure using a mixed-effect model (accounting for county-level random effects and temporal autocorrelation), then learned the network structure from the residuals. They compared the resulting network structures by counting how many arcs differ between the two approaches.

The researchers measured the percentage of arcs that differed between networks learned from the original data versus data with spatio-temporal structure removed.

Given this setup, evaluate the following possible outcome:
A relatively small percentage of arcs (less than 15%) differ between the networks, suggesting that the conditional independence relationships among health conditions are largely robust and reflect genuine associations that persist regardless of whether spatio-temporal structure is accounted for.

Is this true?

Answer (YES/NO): NO